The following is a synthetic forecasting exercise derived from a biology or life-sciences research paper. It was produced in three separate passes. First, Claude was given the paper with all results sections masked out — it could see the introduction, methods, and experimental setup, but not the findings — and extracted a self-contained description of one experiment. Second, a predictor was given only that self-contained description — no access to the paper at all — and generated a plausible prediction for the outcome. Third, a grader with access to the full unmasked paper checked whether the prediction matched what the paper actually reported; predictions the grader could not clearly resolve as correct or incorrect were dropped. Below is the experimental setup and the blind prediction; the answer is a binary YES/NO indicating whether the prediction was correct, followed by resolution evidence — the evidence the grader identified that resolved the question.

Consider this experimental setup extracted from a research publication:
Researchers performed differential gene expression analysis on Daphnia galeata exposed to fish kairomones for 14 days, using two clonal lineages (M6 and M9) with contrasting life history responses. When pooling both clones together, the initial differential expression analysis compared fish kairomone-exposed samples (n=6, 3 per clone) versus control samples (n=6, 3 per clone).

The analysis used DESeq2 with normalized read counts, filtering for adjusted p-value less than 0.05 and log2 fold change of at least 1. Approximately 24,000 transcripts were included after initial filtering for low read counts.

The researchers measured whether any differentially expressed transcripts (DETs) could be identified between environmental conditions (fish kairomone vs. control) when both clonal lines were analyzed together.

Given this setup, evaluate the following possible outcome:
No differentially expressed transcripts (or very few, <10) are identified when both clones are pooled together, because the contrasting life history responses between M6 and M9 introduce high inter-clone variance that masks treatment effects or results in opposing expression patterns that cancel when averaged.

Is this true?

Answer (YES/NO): YES